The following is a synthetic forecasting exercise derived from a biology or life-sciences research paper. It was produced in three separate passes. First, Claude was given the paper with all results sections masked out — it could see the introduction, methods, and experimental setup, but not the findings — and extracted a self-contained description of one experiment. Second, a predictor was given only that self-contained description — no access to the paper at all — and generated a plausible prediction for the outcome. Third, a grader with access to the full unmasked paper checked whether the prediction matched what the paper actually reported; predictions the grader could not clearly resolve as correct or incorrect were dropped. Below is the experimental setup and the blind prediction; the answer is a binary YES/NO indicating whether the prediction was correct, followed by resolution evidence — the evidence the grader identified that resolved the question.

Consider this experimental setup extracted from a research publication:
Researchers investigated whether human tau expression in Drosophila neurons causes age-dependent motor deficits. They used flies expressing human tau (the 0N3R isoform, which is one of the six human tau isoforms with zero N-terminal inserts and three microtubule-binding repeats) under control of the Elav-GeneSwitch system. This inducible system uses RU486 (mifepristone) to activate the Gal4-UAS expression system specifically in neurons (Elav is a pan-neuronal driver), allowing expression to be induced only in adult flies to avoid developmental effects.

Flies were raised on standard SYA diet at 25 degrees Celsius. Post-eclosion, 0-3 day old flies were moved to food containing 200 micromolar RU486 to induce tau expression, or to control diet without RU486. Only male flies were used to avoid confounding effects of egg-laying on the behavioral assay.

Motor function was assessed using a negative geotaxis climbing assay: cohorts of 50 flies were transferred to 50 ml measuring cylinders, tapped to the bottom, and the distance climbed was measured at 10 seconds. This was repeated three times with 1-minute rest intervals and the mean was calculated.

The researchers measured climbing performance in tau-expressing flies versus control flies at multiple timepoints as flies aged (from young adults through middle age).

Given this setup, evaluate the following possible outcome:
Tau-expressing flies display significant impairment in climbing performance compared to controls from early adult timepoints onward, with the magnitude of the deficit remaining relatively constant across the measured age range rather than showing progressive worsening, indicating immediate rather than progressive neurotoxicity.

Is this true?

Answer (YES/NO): NO